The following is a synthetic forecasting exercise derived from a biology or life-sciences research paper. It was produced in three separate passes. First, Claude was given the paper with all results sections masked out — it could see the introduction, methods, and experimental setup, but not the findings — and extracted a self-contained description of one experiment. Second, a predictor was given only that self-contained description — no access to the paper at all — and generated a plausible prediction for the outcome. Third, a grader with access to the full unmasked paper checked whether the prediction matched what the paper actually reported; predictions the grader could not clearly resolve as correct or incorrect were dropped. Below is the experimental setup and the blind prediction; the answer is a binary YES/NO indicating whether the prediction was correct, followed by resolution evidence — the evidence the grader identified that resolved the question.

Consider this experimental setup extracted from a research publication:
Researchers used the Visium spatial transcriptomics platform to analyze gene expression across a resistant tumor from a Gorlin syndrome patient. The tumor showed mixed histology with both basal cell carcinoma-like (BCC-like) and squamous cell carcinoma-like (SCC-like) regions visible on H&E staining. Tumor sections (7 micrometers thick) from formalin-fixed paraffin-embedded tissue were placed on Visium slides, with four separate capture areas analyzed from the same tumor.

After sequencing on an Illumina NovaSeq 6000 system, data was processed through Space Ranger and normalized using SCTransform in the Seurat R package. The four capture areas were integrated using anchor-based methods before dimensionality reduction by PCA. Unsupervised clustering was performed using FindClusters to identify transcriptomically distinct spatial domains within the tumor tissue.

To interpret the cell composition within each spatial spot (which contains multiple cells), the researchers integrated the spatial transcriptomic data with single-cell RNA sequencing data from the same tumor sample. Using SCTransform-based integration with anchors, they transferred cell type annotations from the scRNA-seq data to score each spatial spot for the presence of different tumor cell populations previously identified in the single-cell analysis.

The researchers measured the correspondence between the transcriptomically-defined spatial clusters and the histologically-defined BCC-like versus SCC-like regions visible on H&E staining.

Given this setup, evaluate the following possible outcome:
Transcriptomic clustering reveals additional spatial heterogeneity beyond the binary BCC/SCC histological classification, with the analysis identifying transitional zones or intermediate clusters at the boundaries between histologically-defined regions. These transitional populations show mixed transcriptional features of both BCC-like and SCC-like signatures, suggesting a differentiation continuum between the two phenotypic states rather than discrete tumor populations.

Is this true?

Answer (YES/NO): NO